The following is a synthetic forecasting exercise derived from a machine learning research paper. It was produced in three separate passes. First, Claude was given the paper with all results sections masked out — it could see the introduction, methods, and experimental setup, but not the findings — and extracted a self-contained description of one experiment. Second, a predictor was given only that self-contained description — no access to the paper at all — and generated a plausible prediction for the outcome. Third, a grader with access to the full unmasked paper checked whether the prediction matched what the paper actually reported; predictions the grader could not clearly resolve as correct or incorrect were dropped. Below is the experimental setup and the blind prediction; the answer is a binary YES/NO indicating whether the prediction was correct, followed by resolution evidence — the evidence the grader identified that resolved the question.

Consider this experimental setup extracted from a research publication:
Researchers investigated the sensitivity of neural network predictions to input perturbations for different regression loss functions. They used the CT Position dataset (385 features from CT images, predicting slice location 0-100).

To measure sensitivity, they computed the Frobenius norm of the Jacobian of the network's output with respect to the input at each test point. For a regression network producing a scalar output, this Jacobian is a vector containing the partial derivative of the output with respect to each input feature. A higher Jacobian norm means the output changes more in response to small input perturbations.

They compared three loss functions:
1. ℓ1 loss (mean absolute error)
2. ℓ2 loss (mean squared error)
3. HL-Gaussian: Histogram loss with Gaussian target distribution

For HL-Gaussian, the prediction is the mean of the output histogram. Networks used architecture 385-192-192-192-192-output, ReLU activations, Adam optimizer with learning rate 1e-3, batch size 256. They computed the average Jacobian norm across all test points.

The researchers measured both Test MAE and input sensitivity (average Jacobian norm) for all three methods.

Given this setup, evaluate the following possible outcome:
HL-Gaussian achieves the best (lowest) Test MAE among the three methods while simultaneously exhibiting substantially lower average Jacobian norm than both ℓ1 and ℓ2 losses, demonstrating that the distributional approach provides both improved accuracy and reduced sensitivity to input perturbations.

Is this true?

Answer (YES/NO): YES